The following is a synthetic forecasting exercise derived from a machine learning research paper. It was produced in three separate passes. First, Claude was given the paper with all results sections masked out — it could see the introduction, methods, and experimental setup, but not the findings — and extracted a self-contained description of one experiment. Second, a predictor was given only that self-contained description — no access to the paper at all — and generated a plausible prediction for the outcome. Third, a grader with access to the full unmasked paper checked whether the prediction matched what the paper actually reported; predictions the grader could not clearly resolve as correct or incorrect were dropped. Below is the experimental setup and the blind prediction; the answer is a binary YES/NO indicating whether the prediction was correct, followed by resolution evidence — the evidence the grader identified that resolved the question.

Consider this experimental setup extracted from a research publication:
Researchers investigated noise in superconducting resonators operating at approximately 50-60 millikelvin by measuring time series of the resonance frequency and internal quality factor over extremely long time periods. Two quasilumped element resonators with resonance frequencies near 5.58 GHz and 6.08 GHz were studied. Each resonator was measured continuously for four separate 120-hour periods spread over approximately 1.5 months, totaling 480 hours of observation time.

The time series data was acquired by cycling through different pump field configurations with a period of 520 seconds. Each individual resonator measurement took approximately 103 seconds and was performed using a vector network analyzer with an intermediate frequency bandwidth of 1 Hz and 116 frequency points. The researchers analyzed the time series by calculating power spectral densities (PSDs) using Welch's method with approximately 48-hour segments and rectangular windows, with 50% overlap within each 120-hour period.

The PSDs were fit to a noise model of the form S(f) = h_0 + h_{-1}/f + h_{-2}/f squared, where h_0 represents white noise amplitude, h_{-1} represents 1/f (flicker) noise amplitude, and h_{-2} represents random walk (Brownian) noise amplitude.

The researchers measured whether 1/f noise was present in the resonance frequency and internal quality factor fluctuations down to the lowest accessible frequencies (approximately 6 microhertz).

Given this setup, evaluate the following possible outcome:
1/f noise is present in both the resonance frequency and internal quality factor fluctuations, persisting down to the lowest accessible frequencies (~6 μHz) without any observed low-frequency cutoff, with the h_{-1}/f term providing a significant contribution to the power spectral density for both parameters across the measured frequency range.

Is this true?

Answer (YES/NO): YES